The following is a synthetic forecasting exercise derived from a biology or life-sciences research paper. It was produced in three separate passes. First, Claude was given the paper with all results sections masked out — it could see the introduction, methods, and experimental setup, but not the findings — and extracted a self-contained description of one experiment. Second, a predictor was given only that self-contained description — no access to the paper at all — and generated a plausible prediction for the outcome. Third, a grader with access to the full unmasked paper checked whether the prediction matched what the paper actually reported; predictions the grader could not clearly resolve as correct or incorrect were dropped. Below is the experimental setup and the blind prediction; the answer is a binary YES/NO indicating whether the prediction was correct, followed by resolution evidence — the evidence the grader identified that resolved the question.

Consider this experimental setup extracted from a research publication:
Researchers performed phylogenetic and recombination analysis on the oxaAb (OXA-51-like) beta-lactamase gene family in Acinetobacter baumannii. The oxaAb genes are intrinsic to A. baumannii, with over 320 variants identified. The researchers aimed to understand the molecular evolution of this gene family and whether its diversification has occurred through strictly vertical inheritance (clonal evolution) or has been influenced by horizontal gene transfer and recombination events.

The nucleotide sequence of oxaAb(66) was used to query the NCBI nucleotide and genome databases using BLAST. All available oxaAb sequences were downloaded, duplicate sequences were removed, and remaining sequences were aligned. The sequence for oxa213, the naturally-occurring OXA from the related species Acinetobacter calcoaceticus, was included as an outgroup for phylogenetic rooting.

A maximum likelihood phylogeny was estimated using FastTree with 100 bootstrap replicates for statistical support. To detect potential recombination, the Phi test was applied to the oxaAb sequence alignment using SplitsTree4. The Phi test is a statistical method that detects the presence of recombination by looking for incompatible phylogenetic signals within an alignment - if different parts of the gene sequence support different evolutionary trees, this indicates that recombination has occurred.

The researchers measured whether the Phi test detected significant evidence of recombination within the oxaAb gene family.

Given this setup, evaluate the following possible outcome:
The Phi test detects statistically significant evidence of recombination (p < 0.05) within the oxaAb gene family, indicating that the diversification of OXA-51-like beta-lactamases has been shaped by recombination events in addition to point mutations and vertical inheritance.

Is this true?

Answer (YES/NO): NO